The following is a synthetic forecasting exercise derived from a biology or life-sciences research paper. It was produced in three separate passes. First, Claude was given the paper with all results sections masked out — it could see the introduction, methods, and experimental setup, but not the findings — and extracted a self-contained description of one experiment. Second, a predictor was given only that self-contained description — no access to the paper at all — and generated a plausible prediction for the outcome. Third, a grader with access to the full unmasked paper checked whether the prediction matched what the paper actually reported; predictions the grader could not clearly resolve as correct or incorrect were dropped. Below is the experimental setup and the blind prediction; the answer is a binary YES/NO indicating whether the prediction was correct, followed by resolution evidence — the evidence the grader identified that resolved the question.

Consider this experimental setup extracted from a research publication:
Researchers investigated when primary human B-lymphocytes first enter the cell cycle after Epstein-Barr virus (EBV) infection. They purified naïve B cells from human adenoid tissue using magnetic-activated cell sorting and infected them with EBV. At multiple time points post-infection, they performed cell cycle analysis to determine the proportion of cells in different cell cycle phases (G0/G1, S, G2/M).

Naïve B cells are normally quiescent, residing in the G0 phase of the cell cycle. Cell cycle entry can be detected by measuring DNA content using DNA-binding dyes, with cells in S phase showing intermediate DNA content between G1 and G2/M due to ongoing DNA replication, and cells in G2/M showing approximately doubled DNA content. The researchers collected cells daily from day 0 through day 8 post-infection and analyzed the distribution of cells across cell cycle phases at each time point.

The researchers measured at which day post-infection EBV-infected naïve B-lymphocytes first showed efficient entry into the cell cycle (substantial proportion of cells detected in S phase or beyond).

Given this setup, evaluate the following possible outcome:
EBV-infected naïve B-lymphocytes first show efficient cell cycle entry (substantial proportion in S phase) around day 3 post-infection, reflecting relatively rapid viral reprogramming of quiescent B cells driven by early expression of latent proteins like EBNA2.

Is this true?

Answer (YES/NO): YES